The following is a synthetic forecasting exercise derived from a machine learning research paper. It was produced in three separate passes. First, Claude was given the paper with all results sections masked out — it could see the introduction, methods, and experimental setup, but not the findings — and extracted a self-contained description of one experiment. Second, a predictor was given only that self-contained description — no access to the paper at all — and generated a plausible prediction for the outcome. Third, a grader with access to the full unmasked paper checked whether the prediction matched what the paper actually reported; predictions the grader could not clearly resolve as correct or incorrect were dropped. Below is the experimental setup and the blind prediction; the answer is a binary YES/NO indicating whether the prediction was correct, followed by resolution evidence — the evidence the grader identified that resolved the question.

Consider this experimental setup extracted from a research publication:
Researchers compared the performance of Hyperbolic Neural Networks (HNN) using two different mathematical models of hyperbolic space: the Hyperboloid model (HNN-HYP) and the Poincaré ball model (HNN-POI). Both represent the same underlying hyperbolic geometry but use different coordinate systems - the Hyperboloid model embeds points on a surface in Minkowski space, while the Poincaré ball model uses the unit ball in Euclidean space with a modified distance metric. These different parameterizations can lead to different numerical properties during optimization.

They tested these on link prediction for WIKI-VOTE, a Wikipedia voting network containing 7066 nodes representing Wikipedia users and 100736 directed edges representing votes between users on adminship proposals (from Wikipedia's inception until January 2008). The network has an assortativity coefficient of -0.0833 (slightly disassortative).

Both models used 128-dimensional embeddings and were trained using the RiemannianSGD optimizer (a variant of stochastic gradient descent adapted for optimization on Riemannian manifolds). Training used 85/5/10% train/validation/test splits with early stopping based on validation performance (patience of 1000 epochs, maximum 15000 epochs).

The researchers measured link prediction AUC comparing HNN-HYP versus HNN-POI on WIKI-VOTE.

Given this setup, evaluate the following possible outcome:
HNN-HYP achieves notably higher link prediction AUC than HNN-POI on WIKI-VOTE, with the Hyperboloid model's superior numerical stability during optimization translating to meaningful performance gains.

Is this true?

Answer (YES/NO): NO